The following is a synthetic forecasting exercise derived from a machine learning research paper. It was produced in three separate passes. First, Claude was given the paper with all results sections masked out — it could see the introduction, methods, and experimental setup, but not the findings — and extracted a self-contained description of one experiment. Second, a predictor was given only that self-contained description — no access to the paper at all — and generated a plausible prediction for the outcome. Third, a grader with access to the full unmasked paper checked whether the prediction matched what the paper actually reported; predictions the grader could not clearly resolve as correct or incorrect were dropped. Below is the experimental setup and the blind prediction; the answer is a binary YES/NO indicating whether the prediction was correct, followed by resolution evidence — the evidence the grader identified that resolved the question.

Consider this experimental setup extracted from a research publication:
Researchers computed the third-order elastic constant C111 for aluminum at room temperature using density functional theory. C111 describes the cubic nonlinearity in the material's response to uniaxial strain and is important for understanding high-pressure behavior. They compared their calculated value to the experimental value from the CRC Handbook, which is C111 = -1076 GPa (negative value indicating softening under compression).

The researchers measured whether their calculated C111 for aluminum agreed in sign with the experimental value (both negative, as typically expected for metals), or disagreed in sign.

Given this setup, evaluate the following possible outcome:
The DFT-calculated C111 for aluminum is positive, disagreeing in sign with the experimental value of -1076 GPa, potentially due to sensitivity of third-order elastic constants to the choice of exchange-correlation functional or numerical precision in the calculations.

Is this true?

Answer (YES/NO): YES